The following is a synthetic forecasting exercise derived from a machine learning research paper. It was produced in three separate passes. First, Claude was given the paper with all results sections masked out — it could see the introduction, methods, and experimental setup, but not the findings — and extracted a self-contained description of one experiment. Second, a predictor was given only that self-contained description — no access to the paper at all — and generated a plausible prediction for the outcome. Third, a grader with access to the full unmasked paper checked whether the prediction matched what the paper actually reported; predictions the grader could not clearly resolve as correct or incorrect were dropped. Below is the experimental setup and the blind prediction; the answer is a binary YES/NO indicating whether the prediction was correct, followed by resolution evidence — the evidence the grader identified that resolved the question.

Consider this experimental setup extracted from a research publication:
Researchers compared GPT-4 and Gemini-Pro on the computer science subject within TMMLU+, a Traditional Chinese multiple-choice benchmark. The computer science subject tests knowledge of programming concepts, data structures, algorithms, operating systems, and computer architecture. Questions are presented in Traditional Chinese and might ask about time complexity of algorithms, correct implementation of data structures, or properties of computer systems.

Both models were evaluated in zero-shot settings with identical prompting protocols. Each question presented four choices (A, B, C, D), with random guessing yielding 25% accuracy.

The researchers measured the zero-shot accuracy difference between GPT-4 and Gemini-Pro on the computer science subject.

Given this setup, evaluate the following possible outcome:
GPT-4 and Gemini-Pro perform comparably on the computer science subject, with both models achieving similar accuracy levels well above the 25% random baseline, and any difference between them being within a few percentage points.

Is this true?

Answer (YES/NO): NO